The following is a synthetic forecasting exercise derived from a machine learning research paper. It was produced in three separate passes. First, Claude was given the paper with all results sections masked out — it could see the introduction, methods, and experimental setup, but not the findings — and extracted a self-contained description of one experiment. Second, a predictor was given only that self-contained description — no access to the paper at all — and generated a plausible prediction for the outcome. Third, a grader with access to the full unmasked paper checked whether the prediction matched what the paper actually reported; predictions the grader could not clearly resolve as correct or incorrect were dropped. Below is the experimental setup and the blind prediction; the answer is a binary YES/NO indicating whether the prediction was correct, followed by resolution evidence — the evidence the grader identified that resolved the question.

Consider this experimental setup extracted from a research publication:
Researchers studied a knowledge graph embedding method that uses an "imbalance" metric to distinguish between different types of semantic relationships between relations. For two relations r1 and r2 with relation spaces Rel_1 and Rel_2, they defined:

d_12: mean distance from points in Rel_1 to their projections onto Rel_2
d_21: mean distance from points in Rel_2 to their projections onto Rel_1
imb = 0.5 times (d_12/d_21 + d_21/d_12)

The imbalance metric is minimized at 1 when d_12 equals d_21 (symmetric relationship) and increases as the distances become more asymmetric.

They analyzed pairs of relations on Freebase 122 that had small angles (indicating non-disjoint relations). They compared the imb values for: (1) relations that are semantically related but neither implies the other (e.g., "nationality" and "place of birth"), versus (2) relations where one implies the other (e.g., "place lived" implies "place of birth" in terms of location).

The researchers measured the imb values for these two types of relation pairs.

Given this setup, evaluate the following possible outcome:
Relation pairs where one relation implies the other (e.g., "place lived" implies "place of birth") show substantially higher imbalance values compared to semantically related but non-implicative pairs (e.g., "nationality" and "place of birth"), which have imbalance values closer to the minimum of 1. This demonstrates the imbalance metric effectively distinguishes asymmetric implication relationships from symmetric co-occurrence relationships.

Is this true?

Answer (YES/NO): YES